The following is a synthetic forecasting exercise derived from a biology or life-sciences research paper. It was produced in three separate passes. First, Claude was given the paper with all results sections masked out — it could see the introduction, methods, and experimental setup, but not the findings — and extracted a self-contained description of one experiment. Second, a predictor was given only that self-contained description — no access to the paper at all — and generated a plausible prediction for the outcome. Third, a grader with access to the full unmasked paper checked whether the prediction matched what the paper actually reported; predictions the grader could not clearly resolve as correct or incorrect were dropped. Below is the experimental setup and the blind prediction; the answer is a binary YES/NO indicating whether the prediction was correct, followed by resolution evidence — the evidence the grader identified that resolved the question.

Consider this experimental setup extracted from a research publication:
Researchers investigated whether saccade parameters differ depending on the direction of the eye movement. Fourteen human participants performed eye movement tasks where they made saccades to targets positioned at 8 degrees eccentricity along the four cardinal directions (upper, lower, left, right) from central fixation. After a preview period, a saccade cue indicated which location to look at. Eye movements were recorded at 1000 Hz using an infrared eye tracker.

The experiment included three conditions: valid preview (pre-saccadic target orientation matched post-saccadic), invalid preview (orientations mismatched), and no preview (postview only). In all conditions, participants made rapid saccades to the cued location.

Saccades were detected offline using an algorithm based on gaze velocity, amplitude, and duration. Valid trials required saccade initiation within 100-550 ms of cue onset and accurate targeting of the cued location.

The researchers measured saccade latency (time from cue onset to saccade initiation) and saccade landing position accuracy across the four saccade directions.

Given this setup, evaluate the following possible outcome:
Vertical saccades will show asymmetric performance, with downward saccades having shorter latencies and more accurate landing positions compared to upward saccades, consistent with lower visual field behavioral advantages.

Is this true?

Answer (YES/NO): NO